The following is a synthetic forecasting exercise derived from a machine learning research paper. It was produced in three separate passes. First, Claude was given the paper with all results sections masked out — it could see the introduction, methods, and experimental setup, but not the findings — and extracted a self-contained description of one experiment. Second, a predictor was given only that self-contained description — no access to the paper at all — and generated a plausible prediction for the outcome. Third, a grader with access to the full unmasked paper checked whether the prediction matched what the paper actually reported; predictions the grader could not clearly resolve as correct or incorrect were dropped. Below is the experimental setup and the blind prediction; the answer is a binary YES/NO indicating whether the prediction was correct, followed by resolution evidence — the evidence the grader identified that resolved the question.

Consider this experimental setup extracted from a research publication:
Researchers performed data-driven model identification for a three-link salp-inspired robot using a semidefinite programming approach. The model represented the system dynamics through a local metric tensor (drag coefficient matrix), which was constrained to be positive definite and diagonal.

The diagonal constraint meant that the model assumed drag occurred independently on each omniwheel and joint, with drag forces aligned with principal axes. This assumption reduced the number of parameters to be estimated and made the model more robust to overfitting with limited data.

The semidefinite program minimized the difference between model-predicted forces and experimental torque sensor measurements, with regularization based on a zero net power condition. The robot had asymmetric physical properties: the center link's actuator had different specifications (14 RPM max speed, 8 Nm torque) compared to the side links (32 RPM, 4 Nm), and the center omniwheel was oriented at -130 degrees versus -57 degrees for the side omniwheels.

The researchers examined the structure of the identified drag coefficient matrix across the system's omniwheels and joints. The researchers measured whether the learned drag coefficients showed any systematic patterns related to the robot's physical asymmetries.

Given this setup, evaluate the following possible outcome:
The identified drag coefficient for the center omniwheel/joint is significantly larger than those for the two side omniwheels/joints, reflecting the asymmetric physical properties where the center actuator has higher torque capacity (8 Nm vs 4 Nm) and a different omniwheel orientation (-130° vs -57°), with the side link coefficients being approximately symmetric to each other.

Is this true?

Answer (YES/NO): NO